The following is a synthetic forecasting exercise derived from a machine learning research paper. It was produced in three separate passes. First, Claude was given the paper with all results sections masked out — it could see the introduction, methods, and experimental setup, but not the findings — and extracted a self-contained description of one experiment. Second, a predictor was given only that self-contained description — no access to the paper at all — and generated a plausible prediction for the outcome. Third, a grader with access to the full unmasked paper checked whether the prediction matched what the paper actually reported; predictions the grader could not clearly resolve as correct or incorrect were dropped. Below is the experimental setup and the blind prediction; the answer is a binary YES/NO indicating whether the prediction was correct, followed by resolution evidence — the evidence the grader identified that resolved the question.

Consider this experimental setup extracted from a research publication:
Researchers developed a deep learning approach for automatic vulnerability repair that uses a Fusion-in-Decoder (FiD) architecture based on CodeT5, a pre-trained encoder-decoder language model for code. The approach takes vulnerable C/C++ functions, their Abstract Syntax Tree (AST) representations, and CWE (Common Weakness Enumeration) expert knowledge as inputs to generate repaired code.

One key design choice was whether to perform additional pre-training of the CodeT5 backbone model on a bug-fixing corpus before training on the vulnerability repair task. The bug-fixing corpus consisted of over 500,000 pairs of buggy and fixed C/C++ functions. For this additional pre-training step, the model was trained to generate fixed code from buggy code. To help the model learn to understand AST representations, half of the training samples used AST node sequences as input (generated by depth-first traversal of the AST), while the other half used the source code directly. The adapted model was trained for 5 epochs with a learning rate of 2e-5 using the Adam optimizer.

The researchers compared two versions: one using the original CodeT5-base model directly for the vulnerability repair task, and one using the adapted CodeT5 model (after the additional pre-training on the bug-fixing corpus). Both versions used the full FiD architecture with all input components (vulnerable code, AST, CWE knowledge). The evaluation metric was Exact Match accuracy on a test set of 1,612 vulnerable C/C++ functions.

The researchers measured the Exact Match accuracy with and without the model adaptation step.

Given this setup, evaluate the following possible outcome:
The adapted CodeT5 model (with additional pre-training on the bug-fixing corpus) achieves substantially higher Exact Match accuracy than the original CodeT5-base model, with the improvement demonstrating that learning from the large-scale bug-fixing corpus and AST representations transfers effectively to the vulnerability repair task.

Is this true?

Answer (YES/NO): YES